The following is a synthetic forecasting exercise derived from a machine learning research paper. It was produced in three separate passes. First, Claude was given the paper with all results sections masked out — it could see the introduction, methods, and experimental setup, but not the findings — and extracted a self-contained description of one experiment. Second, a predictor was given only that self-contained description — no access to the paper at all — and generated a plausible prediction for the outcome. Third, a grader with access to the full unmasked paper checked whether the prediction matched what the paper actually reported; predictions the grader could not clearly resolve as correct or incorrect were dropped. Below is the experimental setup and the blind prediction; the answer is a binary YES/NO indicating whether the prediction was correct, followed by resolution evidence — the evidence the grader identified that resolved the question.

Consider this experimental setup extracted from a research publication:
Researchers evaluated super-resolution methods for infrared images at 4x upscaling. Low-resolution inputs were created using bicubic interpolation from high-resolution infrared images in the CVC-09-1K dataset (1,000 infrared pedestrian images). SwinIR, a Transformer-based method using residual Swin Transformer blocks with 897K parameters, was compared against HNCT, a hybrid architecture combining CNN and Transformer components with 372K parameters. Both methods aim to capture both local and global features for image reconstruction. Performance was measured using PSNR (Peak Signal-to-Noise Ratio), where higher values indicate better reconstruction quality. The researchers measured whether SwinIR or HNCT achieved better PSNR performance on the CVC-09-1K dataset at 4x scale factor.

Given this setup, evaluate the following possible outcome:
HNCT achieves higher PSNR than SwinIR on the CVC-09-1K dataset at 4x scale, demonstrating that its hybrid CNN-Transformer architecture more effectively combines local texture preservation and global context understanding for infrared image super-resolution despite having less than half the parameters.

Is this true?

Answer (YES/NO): NO